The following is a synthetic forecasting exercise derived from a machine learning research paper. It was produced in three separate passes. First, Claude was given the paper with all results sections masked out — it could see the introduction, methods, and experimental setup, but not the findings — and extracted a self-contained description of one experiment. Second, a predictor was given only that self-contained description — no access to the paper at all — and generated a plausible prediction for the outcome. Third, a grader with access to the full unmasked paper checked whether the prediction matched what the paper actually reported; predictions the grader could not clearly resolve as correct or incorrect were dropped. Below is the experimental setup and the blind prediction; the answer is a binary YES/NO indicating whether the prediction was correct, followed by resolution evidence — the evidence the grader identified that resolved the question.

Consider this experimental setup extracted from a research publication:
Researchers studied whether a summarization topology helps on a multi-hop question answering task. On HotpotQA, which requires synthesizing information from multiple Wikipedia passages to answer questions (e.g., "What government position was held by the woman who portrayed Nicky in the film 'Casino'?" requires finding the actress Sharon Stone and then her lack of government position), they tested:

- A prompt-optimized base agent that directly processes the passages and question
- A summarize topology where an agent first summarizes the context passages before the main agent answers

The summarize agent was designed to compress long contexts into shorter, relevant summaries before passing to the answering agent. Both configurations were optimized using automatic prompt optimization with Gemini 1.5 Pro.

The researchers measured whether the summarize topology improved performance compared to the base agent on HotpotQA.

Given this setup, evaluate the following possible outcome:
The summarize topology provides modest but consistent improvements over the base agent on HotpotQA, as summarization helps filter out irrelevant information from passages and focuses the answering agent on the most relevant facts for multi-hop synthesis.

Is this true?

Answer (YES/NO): NO